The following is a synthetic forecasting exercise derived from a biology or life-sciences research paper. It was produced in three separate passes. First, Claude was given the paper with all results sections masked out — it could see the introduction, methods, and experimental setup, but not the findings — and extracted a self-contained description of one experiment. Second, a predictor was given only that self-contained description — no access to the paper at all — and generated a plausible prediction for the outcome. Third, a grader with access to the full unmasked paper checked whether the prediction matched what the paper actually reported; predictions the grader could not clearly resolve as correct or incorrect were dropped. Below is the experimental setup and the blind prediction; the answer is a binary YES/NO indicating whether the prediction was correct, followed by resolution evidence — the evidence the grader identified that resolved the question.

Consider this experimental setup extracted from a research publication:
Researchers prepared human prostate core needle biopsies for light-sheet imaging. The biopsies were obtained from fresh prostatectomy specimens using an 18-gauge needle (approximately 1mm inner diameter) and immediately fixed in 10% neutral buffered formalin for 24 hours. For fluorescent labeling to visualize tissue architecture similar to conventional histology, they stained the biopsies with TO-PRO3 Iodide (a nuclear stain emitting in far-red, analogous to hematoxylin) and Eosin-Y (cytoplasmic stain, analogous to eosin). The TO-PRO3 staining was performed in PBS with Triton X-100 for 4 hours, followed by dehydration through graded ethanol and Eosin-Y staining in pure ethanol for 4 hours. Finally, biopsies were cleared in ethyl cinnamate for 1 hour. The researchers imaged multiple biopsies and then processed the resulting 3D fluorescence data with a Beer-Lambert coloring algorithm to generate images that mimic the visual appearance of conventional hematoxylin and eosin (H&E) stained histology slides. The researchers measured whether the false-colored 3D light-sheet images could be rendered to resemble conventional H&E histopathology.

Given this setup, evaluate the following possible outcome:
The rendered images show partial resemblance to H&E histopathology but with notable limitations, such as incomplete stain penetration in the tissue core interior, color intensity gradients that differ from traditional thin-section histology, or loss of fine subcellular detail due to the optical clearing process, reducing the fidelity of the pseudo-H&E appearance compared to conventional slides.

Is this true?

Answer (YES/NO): NO